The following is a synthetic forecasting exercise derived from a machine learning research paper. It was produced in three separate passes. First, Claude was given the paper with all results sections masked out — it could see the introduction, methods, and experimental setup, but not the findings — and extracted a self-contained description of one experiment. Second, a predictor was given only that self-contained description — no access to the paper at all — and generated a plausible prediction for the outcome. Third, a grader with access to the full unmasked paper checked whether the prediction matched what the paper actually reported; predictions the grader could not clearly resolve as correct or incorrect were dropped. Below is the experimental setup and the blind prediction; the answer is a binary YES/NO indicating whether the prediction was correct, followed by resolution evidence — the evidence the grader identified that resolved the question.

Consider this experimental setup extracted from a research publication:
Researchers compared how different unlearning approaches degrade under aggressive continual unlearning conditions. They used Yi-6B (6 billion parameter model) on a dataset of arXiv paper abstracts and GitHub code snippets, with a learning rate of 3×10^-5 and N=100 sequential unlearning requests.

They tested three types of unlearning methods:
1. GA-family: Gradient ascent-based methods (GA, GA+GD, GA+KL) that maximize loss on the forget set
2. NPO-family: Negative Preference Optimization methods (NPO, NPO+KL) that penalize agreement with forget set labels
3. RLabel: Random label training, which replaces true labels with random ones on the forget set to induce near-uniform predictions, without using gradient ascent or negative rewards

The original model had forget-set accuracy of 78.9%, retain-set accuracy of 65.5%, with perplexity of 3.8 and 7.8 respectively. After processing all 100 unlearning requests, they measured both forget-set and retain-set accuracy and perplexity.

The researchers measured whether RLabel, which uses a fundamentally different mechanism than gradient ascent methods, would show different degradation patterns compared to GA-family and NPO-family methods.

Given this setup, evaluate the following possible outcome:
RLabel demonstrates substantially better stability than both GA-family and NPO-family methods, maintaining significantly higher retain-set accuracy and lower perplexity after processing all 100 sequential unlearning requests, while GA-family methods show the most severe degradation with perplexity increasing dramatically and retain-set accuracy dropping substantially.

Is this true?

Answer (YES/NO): NO